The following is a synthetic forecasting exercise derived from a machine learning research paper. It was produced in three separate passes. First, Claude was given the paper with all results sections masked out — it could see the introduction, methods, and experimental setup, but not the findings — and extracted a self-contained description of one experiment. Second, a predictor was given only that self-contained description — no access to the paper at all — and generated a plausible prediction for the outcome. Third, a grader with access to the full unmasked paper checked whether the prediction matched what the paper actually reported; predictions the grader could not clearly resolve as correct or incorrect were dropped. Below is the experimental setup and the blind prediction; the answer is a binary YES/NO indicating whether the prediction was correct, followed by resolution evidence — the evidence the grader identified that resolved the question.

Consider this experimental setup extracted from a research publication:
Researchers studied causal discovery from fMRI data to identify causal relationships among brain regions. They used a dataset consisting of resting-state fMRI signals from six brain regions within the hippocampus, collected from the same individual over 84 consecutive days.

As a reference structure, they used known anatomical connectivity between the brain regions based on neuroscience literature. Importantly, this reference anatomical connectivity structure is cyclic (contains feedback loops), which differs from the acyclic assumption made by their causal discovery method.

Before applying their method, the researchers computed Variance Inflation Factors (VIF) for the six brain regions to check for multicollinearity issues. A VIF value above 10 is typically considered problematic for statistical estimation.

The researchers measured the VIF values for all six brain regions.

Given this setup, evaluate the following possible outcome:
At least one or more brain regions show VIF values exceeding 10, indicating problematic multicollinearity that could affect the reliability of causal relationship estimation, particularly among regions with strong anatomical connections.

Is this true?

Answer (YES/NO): NO